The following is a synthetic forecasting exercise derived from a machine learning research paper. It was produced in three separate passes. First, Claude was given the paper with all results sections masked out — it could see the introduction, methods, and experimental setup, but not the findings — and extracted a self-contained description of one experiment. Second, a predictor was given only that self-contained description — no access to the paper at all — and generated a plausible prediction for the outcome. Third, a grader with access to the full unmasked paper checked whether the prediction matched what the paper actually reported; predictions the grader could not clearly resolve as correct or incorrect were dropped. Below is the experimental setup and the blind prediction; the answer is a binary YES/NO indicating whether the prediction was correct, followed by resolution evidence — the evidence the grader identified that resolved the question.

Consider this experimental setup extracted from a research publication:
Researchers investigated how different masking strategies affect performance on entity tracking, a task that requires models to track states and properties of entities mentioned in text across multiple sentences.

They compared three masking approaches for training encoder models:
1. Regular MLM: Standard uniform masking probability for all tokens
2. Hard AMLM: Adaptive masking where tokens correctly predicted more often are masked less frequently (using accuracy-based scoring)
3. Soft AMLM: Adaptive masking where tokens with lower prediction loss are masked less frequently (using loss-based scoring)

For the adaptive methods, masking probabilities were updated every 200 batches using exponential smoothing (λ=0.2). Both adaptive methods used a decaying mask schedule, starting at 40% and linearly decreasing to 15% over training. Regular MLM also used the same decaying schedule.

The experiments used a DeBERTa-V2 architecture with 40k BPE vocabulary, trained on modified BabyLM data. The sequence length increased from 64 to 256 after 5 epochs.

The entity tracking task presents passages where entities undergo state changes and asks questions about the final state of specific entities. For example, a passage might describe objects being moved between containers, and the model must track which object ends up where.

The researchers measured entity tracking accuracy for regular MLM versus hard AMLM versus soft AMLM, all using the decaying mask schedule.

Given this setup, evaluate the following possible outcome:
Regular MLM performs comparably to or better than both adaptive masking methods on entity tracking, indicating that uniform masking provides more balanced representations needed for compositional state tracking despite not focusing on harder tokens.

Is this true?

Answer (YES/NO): YES